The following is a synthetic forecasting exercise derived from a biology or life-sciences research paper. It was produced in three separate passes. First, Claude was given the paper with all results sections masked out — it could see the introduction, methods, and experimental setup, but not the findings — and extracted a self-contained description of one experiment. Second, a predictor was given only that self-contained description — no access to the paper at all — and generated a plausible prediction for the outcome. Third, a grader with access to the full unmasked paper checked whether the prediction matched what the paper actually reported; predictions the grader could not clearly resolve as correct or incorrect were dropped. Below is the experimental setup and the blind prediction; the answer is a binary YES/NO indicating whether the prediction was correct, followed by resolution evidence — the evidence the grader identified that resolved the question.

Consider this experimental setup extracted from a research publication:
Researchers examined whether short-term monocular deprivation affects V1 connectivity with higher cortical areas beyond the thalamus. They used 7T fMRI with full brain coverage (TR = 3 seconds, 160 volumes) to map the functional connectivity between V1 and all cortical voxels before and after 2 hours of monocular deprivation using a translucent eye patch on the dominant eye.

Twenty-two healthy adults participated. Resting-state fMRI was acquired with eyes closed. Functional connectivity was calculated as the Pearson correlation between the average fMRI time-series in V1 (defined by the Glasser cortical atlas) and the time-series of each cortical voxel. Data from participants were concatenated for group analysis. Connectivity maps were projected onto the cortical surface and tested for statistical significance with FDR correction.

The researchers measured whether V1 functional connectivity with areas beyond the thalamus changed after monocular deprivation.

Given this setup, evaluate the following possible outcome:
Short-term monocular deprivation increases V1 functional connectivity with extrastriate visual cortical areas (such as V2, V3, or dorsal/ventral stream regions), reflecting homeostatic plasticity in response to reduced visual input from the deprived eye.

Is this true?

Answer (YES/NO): NO